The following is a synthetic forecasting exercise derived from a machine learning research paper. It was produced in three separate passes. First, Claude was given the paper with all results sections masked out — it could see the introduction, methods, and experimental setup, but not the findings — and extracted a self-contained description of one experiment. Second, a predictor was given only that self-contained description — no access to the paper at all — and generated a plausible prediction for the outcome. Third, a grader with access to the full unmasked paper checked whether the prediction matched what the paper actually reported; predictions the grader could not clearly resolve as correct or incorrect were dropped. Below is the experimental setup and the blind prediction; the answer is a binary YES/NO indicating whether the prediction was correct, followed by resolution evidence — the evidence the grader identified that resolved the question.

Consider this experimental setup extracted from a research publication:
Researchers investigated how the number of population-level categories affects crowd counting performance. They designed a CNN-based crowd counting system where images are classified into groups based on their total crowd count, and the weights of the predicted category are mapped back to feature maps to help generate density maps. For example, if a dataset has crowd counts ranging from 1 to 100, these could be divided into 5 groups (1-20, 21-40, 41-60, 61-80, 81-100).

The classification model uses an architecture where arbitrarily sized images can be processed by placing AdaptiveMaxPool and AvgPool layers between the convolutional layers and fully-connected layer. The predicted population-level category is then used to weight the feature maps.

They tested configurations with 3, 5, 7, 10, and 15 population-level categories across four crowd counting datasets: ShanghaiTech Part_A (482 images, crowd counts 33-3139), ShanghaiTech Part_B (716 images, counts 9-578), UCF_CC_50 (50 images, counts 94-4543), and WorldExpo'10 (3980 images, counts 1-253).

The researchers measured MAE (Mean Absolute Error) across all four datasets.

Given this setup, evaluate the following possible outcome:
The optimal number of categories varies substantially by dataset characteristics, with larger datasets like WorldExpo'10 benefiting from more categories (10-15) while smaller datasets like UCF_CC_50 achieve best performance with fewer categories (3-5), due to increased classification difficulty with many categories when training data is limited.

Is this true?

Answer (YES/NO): NO